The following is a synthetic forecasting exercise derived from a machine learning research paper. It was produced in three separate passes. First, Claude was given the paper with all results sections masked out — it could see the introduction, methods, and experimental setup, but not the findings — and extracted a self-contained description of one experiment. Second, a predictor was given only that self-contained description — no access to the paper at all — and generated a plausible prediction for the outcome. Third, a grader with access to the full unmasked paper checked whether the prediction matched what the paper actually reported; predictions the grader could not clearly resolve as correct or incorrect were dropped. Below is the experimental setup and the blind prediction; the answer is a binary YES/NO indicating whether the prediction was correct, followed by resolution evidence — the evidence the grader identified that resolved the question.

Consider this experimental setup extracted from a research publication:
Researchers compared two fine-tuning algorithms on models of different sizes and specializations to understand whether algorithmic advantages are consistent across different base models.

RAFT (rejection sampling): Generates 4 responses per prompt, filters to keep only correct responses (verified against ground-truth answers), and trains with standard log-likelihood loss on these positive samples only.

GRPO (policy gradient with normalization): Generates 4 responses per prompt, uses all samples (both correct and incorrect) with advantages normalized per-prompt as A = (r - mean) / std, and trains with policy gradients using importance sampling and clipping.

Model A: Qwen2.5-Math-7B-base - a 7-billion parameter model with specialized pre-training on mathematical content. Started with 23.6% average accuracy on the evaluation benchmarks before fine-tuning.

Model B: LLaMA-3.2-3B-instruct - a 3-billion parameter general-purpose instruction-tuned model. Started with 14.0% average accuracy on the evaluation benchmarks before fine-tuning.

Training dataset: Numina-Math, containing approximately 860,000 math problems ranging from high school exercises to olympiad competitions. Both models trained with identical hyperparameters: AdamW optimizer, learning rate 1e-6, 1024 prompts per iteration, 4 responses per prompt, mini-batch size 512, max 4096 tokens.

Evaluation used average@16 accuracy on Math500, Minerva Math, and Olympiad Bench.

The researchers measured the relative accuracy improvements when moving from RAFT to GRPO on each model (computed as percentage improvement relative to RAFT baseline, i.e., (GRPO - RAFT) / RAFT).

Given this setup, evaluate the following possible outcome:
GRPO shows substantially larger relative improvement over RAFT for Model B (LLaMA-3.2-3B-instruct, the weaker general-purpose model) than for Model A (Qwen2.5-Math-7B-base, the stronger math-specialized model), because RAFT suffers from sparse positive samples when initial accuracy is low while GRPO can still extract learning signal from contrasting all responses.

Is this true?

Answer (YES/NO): YES